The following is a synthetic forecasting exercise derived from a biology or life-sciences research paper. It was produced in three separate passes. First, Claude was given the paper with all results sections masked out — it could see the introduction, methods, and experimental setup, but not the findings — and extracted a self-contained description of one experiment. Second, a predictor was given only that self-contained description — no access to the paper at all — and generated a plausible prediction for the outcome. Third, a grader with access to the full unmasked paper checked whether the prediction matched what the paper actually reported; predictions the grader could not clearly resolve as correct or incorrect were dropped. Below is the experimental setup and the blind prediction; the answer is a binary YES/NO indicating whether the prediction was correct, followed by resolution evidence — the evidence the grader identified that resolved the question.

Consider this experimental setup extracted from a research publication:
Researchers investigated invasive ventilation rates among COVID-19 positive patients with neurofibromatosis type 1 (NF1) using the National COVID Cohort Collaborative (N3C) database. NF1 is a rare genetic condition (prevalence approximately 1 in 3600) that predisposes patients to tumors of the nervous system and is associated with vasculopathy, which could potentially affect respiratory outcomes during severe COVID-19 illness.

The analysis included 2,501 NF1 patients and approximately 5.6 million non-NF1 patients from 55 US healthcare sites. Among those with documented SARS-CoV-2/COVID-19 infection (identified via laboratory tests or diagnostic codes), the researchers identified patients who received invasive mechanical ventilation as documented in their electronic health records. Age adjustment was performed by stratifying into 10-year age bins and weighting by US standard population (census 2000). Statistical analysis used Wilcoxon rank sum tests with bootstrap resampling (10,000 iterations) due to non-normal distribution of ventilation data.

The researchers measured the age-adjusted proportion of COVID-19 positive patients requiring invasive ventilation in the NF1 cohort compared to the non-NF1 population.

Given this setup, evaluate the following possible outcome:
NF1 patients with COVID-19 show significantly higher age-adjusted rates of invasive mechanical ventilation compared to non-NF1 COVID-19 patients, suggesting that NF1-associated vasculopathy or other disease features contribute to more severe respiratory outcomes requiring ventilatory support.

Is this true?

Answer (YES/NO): NO